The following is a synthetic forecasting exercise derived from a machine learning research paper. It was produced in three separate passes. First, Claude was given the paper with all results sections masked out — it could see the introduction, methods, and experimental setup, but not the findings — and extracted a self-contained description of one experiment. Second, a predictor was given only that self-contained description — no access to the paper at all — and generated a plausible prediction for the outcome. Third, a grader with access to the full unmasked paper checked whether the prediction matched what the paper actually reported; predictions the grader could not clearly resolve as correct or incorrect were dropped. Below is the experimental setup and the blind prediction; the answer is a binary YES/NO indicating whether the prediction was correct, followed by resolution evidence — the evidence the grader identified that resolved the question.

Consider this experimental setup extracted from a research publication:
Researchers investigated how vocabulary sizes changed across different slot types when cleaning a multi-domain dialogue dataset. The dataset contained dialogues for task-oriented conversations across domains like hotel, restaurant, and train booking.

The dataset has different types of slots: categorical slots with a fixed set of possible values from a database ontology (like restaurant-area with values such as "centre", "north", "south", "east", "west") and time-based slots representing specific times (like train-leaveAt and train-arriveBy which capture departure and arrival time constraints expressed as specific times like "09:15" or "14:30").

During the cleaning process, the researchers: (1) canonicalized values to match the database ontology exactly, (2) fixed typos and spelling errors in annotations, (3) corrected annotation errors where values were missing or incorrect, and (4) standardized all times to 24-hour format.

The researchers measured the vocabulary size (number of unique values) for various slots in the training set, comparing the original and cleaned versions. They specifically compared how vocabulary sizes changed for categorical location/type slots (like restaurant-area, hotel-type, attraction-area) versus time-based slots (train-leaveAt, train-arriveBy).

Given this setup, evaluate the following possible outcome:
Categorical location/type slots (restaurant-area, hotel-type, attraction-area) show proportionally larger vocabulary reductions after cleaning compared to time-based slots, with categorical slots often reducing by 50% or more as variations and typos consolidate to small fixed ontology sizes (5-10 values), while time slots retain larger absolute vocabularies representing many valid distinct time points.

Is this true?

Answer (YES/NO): YES